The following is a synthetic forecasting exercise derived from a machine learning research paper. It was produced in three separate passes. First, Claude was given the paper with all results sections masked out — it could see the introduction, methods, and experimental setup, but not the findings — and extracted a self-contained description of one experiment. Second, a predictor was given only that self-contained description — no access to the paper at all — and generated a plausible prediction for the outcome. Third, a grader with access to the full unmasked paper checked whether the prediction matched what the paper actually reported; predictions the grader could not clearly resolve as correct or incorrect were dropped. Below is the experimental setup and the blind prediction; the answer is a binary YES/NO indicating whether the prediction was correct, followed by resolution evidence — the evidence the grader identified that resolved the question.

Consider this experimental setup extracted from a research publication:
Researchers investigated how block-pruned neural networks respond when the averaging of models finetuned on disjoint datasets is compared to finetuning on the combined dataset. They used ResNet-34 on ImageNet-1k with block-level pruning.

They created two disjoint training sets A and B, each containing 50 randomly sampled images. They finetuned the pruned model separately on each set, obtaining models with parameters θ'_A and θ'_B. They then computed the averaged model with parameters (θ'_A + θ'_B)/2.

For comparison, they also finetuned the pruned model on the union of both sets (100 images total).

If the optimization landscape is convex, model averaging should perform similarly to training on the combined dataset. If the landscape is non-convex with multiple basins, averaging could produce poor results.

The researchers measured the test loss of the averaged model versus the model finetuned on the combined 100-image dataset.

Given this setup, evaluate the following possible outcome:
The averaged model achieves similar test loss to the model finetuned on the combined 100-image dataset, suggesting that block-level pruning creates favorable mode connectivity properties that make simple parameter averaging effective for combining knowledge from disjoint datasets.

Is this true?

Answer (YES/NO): YES